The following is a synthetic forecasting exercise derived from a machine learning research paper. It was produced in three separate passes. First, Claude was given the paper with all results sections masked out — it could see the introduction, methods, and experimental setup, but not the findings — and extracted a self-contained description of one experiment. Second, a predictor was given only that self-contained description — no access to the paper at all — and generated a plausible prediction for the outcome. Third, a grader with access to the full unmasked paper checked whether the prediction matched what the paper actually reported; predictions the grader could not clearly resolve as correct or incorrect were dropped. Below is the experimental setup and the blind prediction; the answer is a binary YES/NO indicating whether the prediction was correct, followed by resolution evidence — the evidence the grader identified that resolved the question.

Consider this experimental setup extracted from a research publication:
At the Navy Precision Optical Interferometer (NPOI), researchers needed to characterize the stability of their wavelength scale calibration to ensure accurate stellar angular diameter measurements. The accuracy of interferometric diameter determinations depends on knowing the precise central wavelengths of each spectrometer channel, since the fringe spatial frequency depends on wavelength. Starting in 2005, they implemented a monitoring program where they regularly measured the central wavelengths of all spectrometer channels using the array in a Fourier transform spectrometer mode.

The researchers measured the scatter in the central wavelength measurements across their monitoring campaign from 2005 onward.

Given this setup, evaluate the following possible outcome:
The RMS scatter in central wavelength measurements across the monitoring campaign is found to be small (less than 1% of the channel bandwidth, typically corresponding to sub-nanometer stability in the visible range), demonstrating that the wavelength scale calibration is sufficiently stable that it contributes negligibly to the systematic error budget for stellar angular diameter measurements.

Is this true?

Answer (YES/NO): YES